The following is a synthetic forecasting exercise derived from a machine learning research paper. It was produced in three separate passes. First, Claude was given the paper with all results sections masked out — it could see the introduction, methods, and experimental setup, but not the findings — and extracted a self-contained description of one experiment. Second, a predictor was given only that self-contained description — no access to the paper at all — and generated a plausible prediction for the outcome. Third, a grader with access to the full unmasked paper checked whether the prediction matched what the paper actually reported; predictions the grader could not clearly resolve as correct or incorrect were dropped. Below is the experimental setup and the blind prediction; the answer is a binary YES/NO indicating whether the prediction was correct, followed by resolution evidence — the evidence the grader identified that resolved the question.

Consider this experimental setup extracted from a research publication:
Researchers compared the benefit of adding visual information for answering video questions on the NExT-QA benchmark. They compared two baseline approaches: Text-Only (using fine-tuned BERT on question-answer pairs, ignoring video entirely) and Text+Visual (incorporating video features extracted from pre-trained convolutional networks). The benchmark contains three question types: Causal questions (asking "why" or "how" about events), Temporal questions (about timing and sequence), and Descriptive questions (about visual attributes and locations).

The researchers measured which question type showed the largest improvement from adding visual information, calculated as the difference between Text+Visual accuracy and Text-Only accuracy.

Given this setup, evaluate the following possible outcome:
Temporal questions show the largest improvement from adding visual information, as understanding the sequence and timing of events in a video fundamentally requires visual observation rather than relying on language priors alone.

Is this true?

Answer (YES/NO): NO